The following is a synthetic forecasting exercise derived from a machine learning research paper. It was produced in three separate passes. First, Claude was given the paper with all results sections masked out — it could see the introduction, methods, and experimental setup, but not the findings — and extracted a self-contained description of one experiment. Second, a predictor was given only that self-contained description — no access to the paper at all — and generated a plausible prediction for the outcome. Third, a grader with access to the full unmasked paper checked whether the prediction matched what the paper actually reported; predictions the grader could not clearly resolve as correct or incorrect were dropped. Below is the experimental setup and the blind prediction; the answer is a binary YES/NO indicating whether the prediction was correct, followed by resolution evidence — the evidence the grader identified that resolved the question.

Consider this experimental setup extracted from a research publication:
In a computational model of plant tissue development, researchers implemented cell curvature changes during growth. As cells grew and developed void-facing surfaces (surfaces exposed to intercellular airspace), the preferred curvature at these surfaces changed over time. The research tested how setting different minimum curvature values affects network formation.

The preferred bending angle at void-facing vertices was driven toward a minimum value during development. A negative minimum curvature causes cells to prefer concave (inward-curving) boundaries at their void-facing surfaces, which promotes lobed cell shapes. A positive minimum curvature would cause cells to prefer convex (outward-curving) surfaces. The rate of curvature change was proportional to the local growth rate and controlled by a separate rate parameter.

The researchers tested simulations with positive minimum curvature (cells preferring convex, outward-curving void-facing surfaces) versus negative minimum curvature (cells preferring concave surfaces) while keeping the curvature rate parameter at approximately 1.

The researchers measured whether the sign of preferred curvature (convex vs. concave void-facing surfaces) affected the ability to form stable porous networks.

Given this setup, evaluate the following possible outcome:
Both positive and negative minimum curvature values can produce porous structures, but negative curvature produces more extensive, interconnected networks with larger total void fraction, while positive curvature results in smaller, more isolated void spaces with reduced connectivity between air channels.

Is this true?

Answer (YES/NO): NO